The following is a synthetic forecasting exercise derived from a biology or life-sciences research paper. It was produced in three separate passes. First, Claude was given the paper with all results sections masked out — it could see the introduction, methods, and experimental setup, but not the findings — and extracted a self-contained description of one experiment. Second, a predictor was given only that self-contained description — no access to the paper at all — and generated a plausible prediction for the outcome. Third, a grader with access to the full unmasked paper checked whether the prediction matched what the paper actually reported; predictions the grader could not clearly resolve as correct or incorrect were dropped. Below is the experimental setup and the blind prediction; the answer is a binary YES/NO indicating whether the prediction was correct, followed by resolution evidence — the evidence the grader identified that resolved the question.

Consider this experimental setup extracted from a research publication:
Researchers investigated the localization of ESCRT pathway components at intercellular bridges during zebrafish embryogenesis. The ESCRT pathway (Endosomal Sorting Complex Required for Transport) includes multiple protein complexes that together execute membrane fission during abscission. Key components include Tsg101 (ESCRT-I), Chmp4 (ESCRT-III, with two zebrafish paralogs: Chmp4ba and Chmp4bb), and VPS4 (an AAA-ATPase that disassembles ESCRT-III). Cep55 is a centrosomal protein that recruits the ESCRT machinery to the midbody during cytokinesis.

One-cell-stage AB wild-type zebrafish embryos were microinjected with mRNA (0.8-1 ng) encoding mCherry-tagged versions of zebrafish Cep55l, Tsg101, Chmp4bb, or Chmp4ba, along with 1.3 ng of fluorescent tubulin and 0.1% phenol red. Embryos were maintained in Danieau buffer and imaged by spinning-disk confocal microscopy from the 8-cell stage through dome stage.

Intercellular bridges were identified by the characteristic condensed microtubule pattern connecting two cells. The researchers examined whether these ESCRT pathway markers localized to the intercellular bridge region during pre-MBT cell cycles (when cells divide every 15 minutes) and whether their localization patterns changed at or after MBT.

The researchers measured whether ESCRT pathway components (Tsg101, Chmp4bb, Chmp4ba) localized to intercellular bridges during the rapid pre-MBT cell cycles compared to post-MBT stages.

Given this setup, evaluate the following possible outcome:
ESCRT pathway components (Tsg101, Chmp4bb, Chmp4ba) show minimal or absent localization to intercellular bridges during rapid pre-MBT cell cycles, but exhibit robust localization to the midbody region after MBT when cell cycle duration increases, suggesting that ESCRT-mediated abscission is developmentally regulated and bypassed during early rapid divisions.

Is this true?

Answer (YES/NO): NO